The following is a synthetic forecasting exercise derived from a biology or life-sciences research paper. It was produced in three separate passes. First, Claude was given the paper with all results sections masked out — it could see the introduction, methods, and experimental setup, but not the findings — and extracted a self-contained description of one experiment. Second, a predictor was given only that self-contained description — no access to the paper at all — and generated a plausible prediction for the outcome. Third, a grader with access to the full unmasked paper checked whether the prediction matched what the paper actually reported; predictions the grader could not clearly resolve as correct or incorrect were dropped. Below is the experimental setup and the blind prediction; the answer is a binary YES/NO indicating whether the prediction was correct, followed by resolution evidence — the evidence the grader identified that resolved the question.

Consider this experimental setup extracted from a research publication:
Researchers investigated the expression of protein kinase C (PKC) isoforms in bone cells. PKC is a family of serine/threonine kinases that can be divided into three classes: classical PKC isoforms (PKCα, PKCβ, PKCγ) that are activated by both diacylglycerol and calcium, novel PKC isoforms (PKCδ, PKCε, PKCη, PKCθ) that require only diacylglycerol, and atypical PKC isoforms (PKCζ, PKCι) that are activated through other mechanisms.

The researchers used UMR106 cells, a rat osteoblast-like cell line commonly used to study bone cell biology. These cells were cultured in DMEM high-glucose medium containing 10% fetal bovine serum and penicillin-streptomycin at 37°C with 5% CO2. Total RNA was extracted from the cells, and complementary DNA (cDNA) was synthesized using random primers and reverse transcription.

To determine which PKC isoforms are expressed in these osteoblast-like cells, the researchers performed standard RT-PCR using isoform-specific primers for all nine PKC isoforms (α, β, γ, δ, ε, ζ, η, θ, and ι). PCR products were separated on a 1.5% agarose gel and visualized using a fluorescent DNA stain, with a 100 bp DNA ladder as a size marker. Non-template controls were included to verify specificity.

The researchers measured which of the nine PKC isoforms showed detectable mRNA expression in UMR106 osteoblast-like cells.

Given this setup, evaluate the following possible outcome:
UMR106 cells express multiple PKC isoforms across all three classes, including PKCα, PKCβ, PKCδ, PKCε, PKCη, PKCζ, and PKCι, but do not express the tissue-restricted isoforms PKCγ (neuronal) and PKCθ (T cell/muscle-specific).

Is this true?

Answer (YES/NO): NO